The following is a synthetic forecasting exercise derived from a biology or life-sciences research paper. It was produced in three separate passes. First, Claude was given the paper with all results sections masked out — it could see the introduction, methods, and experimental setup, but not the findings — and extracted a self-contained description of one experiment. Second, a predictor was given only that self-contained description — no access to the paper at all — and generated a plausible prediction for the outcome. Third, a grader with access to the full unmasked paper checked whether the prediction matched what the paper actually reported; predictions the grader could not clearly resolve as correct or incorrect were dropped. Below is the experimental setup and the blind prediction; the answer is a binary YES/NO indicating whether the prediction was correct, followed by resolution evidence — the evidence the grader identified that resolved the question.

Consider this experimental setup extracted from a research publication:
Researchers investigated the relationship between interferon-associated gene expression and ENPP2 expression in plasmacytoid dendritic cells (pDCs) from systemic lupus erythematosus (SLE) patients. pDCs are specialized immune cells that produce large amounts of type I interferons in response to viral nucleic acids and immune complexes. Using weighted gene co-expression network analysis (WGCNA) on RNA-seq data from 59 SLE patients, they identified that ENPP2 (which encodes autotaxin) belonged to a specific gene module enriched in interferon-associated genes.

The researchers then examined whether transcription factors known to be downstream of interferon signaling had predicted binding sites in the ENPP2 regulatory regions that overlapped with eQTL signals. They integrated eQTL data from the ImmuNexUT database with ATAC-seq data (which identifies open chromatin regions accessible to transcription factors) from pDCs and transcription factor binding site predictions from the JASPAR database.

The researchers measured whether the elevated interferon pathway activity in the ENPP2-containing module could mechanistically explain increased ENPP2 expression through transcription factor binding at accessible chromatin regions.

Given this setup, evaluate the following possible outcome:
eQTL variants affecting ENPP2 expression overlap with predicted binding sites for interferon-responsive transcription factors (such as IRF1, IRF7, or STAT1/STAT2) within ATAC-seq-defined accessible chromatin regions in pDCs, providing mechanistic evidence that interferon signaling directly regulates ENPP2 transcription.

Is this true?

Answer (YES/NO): YES